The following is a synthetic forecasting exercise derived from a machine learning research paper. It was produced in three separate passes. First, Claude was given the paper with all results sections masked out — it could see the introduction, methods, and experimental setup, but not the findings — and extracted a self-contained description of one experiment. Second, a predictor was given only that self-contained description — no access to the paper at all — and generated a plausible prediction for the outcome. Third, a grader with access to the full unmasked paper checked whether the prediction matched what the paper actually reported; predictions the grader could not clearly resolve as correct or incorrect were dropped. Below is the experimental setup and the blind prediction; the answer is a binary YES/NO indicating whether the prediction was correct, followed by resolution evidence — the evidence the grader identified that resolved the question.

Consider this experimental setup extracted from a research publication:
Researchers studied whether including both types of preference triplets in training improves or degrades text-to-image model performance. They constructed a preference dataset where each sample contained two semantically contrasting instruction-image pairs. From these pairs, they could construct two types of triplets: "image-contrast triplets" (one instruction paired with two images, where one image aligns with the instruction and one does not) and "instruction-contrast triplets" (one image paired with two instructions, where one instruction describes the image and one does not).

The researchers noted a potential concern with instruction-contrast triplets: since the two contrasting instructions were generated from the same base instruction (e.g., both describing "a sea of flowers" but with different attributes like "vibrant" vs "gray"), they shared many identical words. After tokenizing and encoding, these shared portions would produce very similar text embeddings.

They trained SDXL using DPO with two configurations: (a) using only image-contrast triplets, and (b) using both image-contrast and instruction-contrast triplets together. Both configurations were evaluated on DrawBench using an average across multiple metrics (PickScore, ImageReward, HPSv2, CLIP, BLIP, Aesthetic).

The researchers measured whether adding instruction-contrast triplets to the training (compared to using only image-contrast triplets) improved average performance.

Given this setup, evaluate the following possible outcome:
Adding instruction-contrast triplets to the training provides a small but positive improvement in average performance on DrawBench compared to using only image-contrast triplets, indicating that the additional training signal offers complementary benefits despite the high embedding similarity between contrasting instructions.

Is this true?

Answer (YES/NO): NO